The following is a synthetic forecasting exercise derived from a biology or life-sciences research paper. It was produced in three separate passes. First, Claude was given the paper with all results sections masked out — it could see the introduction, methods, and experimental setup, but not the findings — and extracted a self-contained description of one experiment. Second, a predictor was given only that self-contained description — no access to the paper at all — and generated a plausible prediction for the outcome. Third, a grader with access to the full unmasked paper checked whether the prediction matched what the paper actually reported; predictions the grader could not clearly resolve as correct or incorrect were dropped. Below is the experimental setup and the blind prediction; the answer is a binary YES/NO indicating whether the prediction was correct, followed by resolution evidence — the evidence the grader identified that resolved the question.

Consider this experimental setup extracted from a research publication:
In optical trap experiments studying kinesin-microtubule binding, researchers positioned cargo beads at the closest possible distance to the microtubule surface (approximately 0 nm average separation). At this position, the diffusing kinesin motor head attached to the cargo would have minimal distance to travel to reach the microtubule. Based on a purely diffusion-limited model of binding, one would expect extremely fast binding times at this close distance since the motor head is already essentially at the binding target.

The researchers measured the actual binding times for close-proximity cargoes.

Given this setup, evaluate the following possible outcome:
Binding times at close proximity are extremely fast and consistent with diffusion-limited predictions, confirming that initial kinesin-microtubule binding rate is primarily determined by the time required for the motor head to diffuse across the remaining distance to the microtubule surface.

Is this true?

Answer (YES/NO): NO